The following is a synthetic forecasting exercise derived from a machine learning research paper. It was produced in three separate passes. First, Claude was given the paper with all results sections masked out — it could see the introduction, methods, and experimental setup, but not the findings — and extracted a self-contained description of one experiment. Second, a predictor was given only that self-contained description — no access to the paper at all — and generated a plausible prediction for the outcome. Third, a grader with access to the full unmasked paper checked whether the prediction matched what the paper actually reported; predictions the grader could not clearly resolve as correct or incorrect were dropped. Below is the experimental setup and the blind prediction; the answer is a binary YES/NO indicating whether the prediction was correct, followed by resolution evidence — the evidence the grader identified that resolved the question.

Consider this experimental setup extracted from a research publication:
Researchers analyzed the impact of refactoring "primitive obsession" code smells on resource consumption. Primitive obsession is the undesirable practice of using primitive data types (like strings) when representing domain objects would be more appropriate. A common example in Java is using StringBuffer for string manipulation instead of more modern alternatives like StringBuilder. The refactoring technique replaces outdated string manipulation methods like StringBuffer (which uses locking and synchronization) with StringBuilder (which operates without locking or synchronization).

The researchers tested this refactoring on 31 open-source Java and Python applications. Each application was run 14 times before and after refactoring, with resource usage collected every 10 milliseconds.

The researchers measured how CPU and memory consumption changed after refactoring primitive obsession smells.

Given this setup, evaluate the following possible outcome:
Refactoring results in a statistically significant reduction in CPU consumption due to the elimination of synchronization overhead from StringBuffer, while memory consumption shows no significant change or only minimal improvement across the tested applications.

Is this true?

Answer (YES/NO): NO